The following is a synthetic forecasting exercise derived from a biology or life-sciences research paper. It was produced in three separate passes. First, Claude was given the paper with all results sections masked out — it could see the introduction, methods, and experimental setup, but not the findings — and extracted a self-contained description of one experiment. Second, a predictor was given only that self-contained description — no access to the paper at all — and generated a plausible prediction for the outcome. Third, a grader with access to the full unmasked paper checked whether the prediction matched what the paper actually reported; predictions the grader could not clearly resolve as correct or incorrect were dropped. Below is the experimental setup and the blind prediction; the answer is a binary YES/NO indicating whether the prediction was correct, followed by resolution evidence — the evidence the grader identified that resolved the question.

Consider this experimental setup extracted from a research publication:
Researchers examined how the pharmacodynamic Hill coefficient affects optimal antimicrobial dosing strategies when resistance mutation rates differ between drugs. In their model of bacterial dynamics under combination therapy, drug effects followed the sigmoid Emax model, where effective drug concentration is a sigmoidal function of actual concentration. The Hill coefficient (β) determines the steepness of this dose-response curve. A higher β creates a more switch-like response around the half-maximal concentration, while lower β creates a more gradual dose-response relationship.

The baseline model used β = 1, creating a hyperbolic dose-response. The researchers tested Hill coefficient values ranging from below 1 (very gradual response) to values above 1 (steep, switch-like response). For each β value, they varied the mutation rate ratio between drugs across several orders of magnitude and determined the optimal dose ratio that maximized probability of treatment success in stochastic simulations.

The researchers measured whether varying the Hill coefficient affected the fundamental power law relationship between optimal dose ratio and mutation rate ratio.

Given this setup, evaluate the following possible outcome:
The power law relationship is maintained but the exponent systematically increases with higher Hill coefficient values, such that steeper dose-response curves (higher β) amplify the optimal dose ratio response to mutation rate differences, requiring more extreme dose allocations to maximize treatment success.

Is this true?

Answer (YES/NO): NO